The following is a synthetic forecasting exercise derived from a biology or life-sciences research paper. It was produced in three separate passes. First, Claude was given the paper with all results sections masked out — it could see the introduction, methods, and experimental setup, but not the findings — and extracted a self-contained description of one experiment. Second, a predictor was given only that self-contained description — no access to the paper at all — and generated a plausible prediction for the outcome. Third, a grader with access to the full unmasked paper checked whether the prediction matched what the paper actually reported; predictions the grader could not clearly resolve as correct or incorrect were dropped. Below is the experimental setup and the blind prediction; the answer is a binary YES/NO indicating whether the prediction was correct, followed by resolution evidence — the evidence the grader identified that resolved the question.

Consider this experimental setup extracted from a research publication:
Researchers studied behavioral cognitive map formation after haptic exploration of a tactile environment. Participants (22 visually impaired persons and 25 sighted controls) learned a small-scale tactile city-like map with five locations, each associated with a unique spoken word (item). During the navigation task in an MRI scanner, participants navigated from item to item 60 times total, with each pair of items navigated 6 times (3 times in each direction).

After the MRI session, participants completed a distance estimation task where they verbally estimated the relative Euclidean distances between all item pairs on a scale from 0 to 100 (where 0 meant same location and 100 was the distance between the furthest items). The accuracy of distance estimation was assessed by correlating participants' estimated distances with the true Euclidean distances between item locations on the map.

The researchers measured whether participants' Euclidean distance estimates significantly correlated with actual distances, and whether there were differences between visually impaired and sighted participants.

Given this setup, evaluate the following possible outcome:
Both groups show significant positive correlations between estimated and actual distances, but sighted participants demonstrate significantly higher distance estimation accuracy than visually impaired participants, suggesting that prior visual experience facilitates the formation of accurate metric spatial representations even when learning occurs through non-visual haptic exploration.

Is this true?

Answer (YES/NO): NO